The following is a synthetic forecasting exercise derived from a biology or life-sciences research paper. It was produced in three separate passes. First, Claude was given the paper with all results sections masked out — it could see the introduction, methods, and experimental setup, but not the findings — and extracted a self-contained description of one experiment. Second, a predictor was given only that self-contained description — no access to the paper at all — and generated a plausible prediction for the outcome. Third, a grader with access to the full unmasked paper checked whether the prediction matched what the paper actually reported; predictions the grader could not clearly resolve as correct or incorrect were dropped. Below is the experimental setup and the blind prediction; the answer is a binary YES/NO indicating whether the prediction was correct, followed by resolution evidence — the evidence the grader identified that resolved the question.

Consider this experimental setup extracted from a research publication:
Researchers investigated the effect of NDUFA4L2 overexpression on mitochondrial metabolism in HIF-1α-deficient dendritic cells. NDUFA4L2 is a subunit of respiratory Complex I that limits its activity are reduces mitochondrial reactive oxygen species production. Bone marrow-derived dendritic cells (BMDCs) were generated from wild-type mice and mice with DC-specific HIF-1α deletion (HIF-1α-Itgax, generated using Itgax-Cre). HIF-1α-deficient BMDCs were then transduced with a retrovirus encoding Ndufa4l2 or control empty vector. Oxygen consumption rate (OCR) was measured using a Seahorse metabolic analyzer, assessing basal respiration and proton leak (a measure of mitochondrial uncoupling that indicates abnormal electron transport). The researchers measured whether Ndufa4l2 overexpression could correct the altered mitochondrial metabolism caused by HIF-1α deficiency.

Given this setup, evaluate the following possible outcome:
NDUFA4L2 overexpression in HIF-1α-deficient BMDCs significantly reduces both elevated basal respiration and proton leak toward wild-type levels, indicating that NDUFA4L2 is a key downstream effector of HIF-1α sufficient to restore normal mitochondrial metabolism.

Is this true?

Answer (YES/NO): YES